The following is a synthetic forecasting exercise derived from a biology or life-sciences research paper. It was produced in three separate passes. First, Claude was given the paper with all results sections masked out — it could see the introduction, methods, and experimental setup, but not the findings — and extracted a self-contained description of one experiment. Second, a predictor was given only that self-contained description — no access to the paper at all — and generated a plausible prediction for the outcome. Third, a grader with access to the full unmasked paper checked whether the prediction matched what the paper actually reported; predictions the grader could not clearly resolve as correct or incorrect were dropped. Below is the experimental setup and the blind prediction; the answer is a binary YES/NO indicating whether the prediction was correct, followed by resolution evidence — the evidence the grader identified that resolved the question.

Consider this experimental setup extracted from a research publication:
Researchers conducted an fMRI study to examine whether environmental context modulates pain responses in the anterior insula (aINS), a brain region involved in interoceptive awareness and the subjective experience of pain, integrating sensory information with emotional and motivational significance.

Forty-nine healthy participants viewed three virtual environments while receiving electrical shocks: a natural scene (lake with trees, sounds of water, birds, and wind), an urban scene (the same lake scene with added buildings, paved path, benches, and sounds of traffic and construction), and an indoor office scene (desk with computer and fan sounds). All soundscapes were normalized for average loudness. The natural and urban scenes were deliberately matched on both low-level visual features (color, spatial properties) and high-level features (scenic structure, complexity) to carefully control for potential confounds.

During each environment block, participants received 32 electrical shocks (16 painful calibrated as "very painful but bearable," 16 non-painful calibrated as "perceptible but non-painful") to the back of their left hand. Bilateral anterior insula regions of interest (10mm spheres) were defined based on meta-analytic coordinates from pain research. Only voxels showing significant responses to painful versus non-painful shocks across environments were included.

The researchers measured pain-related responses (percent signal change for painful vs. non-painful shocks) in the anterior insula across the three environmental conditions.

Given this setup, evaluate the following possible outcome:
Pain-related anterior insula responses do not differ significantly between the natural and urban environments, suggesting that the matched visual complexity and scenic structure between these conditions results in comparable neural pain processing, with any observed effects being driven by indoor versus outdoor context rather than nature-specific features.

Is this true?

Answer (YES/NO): NO